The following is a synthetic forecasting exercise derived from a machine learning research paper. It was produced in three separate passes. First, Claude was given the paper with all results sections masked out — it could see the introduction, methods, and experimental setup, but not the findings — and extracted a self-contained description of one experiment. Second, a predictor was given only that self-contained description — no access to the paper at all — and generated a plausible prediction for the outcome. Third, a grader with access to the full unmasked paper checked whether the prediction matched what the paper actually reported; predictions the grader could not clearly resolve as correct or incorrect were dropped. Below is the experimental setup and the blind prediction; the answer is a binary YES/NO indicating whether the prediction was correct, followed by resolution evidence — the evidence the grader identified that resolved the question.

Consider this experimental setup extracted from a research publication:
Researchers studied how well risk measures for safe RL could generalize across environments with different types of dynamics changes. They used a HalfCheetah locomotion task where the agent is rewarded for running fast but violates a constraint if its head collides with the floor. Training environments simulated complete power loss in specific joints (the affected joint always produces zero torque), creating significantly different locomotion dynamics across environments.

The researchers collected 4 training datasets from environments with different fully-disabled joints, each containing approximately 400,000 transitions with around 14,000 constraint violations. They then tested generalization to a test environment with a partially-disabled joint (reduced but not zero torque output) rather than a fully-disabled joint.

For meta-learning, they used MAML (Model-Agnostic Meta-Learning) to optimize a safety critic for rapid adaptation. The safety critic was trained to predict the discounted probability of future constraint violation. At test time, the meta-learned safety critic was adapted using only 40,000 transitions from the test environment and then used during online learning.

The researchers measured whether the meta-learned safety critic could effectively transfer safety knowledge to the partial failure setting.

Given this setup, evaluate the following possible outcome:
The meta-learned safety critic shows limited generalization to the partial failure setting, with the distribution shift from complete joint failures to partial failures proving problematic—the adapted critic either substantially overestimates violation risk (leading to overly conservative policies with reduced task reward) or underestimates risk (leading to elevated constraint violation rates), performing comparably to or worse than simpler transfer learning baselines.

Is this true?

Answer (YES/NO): NO